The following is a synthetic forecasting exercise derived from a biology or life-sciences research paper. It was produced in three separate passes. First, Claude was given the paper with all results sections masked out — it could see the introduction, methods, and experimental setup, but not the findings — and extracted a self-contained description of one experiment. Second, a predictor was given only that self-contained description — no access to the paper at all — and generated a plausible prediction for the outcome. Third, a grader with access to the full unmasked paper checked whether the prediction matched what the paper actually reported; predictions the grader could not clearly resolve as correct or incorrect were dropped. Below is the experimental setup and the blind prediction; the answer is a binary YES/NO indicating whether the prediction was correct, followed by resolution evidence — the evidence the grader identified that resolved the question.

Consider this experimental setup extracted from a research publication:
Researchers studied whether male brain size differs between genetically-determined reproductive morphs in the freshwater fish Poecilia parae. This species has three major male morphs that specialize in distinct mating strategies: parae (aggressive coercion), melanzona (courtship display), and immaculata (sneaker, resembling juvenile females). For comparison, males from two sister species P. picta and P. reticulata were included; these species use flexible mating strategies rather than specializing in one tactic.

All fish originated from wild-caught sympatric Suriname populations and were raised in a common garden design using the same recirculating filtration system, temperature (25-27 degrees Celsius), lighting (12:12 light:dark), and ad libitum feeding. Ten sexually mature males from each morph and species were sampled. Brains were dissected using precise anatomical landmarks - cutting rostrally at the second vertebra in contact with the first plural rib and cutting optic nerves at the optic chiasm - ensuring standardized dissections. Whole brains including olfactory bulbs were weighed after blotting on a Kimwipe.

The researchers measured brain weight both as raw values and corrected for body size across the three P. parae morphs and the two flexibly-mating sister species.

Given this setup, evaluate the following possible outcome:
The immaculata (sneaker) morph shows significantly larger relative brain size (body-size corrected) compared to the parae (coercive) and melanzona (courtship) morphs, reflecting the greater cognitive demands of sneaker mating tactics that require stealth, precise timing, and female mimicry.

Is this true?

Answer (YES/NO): NO